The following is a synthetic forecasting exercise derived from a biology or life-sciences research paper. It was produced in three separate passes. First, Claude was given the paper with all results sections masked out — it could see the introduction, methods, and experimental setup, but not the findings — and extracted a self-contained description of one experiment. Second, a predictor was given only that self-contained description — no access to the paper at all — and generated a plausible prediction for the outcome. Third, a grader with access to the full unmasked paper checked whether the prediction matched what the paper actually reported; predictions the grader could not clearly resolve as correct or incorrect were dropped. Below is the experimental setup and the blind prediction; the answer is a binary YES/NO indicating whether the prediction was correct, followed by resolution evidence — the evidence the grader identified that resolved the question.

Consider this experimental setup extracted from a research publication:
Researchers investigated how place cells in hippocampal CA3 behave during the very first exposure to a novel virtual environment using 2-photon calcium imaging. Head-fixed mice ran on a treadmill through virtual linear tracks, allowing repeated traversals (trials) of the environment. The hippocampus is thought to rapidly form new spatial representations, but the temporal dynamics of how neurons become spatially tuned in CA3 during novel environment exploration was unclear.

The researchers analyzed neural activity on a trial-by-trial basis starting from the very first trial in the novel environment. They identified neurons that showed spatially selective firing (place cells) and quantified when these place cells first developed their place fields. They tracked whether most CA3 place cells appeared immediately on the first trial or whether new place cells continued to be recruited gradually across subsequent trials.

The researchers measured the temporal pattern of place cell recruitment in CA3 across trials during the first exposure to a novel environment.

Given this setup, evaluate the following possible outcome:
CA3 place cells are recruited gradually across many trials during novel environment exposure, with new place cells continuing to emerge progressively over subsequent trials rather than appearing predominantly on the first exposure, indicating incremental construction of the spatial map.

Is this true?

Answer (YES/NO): YES